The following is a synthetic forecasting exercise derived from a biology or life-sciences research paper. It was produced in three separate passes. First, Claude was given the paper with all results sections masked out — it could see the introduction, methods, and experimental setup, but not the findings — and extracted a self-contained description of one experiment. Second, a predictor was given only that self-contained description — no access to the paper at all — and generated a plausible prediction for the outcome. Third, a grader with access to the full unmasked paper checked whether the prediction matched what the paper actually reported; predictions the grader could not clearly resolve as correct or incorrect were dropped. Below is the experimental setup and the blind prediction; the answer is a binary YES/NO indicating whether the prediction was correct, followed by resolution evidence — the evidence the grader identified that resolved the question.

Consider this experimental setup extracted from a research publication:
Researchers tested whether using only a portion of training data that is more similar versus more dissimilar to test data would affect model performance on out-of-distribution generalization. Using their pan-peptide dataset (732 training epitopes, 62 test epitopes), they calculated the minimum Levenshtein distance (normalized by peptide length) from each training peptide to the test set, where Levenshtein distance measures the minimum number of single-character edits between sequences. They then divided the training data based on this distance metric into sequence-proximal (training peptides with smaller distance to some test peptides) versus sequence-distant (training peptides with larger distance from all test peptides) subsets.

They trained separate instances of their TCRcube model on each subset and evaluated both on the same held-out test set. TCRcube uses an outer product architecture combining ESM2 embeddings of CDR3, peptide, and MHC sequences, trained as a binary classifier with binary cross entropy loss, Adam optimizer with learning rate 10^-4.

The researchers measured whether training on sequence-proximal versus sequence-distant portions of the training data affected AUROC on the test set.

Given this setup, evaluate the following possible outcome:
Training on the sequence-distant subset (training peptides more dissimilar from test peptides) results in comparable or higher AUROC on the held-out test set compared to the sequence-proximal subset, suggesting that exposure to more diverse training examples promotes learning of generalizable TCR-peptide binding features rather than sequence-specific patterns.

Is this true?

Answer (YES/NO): NO